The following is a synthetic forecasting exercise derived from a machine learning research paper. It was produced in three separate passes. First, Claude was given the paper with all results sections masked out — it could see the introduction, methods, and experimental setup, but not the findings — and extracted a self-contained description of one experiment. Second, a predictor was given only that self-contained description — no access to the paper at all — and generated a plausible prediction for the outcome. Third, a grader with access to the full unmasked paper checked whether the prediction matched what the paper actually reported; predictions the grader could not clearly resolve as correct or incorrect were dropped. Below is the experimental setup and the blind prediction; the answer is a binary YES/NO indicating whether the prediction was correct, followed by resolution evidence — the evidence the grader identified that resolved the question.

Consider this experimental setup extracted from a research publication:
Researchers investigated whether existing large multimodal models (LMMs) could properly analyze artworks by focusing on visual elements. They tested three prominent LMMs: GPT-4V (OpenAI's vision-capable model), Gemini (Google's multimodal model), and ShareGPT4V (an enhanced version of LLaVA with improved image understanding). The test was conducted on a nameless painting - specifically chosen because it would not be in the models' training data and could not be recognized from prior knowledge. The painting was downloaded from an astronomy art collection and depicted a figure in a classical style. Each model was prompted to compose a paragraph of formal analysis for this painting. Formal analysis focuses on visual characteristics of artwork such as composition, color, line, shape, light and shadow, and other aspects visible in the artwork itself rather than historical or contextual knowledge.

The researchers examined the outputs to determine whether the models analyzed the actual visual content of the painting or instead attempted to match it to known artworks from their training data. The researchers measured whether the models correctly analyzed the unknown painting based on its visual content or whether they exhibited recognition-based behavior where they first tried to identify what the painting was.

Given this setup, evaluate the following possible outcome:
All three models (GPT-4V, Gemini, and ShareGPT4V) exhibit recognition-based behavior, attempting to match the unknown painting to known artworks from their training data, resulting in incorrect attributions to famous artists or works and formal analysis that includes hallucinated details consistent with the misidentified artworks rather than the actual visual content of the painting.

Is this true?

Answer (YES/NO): NO